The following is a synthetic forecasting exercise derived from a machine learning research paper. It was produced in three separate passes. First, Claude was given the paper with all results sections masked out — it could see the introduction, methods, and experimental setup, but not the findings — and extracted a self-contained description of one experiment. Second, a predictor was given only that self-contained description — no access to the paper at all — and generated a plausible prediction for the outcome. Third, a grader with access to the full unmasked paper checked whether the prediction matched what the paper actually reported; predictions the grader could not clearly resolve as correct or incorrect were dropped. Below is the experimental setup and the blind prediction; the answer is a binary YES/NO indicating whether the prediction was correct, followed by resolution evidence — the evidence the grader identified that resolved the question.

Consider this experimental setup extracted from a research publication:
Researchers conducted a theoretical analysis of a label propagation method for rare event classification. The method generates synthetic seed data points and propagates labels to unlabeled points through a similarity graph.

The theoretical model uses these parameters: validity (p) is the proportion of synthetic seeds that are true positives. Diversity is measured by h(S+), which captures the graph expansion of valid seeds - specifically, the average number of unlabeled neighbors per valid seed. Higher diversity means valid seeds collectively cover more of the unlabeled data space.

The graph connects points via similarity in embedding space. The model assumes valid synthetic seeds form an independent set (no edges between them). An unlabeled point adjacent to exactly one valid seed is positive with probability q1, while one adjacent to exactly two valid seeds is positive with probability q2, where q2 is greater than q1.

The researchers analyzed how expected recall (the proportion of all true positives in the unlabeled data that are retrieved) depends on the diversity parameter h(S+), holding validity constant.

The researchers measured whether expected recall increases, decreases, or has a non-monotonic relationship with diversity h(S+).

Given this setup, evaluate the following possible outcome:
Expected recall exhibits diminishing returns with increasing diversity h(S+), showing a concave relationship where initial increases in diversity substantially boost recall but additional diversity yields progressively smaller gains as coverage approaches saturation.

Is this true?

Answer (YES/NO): NO